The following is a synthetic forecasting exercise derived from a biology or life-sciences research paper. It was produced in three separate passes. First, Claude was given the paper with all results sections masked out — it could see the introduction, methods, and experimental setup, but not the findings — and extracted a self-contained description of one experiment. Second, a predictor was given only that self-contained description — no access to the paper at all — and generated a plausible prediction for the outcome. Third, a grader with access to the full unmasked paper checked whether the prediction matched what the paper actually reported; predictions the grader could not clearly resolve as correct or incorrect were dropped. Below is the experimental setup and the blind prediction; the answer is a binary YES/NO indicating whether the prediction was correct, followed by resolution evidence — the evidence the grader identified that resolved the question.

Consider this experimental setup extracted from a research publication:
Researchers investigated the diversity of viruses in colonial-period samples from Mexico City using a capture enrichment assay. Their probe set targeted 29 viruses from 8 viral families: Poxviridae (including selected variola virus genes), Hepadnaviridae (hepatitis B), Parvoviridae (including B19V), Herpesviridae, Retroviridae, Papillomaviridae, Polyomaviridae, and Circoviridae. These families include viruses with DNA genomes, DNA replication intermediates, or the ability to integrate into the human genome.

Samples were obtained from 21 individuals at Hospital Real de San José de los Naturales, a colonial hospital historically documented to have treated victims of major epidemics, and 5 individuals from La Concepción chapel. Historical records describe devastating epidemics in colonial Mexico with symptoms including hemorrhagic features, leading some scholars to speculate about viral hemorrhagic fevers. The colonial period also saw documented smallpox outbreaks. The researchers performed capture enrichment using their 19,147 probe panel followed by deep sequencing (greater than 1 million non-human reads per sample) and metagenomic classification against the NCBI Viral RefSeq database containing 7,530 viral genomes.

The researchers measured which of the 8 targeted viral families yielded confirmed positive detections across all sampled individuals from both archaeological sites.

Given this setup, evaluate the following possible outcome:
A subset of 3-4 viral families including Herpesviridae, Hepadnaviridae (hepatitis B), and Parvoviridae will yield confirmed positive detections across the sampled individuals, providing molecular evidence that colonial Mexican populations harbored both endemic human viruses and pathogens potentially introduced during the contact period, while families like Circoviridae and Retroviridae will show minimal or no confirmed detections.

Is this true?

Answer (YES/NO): NO